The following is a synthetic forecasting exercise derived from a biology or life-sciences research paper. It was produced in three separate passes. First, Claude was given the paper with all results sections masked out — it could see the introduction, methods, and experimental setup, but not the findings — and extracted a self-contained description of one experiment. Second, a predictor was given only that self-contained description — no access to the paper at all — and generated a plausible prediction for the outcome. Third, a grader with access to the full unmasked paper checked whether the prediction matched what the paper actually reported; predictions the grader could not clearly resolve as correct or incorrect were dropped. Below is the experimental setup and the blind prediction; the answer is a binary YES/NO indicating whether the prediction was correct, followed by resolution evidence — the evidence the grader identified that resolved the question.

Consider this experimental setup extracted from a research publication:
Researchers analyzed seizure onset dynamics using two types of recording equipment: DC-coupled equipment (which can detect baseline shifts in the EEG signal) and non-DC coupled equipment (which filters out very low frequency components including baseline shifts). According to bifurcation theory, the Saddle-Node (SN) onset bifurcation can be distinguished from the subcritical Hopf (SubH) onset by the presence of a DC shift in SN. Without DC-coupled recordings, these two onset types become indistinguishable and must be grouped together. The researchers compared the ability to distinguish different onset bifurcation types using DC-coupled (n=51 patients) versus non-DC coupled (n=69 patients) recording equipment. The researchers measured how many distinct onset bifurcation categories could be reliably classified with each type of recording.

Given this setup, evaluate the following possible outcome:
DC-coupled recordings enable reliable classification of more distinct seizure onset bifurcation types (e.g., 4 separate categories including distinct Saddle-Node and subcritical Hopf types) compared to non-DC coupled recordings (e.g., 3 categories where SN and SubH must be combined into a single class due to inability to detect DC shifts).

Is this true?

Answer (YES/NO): NO